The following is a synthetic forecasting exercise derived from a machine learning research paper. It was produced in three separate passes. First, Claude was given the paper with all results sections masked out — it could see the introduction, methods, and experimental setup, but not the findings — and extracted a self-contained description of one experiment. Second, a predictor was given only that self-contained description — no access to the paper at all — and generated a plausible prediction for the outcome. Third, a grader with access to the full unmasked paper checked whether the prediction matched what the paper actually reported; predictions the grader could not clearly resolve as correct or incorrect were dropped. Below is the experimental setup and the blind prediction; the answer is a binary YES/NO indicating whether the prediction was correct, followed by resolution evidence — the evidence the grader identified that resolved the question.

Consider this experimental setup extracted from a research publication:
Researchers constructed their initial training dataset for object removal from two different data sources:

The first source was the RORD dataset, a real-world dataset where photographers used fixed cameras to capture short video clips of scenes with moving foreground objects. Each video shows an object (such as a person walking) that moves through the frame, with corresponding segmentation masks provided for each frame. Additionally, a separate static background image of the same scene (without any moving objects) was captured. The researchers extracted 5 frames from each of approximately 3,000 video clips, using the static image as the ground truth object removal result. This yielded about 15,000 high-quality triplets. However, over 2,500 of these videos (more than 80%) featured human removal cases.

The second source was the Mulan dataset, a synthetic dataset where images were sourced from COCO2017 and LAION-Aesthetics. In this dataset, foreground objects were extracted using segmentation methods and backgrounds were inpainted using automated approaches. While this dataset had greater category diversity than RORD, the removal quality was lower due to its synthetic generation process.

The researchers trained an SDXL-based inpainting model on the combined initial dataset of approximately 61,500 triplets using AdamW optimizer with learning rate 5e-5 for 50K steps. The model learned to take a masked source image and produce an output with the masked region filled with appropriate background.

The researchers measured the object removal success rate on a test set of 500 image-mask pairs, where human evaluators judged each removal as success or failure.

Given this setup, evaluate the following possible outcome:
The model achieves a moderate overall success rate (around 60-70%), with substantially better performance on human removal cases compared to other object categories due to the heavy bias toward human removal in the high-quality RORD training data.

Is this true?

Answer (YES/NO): NO